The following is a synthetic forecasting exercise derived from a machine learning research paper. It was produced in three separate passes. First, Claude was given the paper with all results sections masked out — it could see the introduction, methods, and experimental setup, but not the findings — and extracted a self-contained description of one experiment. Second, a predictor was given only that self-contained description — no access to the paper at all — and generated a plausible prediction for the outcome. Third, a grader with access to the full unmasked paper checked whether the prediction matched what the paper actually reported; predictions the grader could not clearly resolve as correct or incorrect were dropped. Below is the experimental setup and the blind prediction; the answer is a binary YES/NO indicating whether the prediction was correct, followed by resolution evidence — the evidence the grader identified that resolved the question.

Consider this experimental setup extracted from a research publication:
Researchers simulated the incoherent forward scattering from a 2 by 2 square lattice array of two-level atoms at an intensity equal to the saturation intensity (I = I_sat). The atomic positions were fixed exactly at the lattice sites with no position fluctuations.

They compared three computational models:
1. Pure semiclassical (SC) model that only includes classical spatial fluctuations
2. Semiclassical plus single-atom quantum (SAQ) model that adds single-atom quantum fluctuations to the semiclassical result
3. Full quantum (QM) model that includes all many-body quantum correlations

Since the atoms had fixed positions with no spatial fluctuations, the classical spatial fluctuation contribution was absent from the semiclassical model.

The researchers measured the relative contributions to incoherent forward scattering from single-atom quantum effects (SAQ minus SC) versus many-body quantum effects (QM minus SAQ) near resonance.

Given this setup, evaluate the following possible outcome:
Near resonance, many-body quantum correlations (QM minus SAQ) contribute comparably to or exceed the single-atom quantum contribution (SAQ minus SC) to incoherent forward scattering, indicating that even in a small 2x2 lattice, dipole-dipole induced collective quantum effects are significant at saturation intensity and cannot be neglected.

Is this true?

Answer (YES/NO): YES